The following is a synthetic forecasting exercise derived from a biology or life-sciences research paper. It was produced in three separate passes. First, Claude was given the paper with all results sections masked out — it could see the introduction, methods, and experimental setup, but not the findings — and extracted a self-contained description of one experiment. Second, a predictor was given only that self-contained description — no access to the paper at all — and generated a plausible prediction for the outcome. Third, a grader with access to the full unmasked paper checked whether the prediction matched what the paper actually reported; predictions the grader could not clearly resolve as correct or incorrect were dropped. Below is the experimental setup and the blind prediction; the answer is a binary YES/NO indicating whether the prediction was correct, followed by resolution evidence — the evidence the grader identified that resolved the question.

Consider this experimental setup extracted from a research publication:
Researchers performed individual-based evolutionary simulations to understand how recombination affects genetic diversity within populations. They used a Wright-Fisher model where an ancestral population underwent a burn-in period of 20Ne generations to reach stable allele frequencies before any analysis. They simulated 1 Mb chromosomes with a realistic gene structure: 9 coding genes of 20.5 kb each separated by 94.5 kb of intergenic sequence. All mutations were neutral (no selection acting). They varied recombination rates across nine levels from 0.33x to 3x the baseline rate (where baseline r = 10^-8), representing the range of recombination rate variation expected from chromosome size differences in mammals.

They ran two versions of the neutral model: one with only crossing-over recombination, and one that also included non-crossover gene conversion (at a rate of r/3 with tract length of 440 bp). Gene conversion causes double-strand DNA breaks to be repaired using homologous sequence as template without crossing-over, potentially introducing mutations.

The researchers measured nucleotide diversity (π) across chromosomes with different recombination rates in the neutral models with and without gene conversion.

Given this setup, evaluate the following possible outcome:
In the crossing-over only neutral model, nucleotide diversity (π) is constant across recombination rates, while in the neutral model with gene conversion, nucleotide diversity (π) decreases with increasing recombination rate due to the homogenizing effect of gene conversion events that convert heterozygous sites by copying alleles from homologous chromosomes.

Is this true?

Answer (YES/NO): NO